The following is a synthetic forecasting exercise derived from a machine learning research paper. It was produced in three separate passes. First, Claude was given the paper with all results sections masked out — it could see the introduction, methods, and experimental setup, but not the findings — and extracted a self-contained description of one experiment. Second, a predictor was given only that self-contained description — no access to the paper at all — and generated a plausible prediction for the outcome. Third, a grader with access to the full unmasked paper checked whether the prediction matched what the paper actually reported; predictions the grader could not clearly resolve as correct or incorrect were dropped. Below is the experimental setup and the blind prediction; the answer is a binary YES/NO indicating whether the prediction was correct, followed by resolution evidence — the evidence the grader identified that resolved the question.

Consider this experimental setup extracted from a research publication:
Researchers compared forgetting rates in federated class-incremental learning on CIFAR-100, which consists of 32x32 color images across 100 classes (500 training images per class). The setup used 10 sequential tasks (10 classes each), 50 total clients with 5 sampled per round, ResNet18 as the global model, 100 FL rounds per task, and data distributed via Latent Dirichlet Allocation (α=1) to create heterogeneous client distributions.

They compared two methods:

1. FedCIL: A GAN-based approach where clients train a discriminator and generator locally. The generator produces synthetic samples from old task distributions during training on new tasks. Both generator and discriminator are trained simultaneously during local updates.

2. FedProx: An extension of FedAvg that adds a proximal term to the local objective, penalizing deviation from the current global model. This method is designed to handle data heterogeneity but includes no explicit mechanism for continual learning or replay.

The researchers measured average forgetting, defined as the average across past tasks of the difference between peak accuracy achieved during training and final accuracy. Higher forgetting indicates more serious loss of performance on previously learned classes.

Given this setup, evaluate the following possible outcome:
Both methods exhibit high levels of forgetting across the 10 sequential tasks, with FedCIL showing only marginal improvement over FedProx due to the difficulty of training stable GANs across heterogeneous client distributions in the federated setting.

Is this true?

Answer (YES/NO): NO